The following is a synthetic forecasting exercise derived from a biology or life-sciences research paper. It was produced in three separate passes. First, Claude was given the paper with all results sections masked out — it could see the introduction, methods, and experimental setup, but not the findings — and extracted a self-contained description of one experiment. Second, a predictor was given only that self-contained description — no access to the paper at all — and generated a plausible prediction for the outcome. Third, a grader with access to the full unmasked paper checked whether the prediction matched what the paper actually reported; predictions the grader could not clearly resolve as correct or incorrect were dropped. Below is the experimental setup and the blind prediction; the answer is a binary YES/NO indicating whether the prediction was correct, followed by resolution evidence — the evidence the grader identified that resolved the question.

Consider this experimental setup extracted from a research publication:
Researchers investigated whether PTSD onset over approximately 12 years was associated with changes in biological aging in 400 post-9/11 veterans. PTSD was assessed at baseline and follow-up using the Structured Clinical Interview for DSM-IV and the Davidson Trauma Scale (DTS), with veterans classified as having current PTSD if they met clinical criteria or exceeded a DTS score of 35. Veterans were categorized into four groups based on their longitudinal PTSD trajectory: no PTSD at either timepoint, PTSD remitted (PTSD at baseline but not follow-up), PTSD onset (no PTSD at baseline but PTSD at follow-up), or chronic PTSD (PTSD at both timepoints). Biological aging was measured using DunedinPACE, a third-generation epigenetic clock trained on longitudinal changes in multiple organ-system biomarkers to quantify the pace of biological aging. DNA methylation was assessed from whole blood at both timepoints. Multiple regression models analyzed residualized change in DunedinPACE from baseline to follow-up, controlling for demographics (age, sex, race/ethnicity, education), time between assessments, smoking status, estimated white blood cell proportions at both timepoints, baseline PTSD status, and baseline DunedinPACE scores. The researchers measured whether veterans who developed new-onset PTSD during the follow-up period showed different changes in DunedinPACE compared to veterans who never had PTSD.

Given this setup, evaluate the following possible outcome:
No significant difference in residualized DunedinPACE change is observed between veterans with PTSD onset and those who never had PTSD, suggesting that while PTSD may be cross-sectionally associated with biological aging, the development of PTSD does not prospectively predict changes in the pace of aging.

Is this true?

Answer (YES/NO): NO